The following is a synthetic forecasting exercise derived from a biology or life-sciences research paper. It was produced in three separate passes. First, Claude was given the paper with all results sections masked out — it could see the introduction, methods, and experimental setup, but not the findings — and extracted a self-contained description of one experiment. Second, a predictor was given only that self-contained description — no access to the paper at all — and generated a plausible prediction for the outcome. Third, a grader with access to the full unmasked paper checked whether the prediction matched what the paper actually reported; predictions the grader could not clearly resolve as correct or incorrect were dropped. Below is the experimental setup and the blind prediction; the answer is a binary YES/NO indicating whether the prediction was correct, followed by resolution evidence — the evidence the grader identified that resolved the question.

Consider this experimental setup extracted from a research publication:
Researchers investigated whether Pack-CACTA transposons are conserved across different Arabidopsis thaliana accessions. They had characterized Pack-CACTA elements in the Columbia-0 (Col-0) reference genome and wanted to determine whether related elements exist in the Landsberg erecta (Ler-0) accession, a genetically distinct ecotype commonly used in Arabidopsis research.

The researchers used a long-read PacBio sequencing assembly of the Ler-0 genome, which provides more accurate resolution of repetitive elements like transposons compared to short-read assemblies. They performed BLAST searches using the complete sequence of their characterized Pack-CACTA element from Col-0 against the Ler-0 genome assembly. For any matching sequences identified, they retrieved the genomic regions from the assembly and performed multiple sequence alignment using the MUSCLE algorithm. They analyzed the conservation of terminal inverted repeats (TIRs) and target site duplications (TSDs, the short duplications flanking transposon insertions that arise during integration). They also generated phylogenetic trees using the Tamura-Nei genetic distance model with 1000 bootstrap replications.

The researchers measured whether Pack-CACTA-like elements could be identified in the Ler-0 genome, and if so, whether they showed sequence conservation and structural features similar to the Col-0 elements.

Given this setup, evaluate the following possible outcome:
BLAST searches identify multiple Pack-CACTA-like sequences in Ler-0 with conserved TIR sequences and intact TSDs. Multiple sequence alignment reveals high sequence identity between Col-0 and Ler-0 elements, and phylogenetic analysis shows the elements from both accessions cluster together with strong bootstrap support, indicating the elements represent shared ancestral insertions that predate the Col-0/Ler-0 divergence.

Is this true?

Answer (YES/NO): NO